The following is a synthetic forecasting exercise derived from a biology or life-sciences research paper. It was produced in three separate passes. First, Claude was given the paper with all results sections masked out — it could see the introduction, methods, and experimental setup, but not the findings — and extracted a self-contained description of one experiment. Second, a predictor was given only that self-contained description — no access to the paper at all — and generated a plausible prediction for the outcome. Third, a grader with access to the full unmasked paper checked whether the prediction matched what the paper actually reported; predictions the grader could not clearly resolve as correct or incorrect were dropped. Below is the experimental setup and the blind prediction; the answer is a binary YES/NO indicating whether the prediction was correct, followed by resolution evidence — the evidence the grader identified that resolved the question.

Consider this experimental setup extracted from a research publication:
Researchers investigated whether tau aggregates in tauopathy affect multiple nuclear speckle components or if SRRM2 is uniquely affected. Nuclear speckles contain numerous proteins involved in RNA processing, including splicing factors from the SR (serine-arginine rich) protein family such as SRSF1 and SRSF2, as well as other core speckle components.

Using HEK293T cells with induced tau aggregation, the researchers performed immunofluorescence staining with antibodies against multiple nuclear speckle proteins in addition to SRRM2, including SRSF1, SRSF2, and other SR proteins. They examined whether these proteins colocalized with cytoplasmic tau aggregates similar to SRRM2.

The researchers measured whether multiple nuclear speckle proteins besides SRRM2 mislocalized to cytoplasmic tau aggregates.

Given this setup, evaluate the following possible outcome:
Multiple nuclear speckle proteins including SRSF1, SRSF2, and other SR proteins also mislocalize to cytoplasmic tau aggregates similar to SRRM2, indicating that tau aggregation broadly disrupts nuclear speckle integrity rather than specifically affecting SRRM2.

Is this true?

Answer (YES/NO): NO